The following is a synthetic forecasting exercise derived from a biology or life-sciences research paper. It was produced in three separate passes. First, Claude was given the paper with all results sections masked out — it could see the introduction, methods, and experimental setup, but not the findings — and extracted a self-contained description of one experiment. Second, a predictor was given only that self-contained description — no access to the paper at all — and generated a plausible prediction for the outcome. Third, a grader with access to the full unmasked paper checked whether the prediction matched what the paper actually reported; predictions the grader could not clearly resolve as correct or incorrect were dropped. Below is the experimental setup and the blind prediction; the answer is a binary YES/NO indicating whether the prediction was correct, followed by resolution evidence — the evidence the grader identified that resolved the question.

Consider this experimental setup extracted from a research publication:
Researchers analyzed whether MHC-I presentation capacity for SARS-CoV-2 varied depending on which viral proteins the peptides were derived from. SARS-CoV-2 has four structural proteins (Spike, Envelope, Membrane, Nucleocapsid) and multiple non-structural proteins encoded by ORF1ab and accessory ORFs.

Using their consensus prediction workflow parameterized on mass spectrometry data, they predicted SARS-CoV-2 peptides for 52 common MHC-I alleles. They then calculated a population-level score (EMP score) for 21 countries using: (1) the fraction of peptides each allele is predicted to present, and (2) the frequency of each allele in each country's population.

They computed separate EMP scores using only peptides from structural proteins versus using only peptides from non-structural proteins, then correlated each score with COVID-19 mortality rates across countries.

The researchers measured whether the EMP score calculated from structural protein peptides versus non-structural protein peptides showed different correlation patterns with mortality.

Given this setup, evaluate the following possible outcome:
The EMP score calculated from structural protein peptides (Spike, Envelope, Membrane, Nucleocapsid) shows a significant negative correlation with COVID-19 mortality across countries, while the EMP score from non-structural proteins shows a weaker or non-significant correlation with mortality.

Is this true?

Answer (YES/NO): YES